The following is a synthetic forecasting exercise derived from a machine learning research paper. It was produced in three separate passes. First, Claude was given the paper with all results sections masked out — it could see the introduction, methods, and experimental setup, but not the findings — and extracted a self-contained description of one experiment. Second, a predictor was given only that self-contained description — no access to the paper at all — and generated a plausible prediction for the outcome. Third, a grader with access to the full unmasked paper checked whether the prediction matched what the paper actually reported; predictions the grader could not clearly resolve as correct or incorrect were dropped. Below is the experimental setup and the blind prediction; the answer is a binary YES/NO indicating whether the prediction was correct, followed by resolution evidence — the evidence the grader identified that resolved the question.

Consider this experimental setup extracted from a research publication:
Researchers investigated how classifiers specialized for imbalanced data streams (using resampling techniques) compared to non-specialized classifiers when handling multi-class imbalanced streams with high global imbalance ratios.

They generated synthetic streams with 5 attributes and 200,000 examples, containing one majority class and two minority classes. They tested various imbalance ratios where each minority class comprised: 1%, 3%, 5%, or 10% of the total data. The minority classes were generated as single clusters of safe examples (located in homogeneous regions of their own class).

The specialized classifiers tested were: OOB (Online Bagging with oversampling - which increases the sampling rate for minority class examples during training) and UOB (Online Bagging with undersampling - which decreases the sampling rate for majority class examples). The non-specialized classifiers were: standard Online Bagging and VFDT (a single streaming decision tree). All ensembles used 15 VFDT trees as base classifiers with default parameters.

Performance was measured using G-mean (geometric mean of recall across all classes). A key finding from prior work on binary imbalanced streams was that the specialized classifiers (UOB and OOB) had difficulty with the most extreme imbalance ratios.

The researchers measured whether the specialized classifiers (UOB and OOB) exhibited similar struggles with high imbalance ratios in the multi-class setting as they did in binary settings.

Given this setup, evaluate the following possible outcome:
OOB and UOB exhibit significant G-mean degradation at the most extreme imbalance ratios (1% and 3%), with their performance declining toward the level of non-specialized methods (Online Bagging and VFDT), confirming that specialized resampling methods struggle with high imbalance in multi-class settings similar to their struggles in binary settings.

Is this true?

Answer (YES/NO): NO